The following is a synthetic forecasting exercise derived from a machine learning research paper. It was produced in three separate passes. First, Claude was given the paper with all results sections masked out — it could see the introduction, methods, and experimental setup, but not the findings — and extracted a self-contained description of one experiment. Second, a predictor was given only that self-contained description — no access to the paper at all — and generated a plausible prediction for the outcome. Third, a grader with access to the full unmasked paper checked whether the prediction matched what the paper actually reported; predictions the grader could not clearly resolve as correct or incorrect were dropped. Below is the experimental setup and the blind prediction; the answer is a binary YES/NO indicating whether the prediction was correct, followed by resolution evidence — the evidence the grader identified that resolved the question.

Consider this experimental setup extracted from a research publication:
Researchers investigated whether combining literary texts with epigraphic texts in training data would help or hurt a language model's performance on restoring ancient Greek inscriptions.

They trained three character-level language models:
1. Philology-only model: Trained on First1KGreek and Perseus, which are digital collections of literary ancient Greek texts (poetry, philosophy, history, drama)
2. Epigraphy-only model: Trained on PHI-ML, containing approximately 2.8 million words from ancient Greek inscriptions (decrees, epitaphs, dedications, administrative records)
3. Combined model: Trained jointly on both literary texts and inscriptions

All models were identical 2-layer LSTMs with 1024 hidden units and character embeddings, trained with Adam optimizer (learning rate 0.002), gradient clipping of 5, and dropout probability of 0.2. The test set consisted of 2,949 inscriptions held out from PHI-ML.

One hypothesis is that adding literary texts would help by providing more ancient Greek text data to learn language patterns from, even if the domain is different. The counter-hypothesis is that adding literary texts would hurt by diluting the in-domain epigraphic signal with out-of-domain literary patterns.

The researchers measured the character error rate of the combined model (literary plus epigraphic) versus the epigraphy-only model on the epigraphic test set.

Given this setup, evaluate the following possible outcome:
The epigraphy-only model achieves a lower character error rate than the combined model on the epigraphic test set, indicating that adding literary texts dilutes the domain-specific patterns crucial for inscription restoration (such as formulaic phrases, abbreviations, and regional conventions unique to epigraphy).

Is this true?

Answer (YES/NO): YES